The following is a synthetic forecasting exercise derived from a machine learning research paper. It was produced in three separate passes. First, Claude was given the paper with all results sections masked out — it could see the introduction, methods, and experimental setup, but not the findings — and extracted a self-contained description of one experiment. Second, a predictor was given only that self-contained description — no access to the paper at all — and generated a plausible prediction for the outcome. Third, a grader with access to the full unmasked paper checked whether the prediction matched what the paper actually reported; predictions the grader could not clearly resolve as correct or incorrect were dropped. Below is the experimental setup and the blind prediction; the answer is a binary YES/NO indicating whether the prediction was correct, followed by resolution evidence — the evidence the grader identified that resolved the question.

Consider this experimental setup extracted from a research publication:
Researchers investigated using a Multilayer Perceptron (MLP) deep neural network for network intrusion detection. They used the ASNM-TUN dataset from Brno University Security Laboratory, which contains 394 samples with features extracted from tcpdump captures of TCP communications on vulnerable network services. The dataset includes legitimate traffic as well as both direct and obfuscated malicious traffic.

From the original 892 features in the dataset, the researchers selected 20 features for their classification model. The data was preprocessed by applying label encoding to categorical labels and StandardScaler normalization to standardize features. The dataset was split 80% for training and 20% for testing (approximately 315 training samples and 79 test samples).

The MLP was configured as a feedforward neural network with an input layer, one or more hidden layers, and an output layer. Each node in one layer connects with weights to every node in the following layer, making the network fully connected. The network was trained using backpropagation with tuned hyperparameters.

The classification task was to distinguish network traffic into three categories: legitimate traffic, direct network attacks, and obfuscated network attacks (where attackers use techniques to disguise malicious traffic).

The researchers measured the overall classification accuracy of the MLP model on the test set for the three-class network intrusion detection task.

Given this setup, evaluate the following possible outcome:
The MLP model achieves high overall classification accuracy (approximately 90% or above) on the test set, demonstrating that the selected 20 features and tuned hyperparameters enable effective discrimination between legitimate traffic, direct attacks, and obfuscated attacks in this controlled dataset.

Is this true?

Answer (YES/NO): NO